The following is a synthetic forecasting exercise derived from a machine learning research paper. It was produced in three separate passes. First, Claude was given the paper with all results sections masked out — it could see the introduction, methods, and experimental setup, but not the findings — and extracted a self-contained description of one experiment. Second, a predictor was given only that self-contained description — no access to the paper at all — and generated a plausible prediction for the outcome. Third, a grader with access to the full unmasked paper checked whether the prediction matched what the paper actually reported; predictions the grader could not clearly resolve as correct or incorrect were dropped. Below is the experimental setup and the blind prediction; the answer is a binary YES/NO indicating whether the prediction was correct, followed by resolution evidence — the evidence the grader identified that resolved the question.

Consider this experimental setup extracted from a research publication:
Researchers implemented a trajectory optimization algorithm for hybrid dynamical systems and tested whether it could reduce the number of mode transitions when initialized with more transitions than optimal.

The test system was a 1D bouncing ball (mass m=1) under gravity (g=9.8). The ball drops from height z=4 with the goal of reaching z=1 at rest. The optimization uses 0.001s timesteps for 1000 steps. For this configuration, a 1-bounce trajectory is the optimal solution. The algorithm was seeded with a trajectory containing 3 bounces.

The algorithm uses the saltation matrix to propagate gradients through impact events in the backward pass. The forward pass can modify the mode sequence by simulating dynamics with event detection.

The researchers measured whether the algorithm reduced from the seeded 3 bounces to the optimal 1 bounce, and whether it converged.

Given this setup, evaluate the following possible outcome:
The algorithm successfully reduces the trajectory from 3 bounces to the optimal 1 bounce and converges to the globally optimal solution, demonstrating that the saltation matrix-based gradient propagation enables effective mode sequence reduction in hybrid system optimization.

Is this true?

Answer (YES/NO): YES